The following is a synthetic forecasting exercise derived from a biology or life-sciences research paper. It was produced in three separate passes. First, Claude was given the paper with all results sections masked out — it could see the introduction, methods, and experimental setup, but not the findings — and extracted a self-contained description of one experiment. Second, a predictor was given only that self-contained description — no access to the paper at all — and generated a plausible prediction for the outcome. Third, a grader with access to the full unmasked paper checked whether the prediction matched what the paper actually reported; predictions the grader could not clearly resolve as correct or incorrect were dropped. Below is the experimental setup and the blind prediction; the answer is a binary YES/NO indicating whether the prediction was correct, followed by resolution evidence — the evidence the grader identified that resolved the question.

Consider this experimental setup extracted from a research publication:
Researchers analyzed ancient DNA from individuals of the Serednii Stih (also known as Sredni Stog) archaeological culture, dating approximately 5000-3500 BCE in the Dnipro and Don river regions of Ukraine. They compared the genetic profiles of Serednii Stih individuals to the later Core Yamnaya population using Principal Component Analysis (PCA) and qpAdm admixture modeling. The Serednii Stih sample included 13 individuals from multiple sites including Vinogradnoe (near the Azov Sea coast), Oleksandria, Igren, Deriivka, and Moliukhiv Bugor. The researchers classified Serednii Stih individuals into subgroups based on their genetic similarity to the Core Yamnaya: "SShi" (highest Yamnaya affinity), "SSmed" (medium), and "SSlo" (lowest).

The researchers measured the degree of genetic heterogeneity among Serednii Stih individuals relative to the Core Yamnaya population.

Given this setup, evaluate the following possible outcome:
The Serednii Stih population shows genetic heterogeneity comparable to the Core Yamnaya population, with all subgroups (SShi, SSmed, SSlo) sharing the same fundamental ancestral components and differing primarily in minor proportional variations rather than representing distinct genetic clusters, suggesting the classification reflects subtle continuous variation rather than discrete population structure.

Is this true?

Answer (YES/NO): NO